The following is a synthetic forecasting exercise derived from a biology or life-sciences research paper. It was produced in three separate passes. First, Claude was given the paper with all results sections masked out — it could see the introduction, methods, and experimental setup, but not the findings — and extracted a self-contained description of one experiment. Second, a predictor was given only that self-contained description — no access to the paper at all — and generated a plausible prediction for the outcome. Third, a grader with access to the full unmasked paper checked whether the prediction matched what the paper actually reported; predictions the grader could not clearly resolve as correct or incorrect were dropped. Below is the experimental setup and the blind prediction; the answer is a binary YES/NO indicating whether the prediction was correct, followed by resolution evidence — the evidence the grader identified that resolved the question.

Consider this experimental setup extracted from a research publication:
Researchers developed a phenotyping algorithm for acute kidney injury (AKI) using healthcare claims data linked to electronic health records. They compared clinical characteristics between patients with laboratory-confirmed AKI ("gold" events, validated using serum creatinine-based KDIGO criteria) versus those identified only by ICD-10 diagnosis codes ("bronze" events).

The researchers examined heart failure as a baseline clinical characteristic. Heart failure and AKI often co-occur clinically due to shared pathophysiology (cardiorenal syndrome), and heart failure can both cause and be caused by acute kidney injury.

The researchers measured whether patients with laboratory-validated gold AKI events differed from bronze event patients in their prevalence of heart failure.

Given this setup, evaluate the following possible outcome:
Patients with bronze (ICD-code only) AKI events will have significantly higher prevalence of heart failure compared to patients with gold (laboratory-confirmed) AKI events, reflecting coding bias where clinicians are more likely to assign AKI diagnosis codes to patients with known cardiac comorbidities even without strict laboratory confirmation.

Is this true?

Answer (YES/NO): NO